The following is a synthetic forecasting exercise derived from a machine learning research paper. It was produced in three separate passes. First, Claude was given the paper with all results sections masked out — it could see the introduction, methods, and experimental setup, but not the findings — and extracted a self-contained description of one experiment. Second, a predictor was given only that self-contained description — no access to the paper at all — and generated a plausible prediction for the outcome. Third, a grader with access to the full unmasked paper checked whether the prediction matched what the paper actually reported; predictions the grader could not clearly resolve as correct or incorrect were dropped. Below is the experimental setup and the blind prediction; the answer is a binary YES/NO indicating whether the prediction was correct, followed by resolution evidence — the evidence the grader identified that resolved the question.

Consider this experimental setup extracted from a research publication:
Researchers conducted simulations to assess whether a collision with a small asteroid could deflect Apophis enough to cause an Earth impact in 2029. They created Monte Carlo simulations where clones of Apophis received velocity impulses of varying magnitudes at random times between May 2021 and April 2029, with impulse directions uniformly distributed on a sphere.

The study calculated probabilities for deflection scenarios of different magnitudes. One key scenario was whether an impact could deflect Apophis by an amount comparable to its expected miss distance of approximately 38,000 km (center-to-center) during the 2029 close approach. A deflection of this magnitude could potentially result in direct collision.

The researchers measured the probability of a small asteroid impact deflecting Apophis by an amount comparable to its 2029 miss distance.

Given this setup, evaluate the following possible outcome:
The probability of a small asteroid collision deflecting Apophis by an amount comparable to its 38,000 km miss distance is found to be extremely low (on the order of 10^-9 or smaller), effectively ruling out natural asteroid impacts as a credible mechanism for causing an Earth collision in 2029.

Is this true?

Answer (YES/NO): YES